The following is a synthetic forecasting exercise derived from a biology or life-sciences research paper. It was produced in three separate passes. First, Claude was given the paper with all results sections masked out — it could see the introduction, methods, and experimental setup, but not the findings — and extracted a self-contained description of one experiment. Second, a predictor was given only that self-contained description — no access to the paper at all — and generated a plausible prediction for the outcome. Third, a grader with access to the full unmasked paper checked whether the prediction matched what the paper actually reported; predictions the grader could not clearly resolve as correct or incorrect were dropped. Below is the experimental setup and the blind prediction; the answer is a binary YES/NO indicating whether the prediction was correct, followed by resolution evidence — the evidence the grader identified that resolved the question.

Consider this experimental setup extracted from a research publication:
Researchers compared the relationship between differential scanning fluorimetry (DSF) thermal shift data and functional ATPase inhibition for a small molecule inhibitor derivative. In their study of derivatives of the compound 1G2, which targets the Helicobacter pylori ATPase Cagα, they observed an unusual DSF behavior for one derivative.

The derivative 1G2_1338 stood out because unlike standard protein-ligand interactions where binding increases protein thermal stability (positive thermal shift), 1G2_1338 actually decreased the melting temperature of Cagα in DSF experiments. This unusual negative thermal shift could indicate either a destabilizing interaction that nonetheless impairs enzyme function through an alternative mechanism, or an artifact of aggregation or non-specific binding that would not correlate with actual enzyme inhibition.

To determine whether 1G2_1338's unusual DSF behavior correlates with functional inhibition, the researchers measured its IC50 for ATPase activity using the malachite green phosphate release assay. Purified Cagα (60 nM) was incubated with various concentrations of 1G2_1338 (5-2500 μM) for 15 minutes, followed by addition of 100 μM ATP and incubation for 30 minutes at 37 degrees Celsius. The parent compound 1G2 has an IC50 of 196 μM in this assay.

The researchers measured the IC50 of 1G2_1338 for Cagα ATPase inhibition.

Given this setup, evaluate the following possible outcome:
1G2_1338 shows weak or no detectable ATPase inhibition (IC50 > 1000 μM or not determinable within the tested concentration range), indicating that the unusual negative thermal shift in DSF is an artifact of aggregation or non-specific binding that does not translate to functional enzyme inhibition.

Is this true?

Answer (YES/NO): NO